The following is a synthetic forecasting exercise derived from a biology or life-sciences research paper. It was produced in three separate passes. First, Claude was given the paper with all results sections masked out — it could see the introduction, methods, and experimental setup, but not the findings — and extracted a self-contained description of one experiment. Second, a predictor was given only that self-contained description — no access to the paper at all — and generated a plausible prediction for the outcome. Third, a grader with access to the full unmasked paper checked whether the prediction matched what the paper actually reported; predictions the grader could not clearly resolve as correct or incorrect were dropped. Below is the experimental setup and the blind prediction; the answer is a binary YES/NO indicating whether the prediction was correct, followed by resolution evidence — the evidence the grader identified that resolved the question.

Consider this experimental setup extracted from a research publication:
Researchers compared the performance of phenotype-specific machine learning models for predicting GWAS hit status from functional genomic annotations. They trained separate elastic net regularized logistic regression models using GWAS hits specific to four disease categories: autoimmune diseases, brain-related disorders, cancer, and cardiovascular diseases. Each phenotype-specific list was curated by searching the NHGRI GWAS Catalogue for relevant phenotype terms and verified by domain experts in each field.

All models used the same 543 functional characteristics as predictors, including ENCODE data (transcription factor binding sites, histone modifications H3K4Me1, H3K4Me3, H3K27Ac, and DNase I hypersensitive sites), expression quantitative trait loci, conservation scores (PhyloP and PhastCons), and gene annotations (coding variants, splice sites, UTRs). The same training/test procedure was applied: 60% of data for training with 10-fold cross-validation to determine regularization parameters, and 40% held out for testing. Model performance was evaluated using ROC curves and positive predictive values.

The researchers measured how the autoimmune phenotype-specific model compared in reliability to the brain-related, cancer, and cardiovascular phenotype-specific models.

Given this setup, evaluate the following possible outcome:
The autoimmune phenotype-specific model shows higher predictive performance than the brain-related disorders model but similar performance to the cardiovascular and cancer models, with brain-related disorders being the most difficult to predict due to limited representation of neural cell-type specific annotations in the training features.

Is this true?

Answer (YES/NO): NO